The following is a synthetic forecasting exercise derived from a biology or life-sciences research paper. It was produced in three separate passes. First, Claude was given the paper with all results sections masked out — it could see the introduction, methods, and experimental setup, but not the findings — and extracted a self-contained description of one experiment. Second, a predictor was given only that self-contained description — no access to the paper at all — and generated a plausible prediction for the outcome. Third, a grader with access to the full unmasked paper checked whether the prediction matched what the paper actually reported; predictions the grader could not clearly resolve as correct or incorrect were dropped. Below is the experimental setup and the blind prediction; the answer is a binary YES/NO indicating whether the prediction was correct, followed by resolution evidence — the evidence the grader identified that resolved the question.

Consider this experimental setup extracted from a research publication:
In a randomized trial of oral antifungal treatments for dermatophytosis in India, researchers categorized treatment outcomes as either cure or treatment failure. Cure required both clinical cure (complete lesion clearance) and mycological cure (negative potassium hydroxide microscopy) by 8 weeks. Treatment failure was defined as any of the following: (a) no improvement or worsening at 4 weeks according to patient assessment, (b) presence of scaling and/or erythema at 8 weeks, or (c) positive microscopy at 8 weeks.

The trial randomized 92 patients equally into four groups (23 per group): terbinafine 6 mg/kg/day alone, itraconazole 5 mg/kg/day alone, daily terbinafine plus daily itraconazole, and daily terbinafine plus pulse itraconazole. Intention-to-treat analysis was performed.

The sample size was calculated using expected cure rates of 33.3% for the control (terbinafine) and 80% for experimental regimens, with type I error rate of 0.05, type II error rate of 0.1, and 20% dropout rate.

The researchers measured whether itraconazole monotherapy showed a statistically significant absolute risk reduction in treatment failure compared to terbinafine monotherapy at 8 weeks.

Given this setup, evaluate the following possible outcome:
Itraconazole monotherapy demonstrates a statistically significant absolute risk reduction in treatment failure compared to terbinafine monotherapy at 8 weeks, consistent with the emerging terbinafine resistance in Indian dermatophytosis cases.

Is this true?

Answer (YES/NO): YES